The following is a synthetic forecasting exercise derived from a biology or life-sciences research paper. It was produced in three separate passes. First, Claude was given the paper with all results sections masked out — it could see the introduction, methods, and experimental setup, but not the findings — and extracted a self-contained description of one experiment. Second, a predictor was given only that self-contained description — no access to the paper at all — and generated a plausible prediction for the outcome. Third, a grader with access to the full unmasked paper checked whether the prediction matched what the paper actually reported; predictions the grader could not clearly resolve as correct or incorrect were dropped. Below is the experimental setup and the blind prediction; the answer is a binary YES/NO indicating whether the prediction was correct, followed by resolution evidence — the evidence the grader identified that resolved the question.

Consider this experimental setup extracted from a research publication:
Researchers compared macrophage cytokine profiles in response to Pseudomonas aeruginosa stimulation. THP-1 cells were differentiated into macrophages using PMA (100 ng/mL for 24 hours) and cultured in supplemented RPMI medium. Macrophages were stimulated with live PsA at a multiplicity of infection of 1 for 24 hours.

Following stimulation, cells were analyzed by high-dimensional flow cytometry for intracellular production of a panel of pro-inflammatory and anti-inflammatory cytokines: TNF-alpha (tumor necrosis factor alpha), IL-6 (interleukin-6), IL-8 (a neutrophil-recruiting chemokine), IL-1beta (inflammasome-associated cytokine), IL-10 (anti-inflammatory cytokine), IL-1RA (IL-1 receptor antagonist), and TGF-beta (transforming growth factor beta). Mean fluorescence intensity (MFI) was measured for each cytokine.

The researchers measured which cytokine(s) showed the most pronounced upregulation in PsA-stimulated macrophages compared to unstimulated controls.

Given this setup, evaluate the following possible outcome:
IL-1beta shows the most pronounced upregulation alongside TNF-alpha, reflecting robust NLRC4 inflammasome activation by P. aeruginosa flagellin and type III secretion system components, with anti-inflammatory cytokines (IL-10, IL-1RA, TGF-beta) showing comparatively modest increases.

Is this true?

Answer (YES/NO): NO